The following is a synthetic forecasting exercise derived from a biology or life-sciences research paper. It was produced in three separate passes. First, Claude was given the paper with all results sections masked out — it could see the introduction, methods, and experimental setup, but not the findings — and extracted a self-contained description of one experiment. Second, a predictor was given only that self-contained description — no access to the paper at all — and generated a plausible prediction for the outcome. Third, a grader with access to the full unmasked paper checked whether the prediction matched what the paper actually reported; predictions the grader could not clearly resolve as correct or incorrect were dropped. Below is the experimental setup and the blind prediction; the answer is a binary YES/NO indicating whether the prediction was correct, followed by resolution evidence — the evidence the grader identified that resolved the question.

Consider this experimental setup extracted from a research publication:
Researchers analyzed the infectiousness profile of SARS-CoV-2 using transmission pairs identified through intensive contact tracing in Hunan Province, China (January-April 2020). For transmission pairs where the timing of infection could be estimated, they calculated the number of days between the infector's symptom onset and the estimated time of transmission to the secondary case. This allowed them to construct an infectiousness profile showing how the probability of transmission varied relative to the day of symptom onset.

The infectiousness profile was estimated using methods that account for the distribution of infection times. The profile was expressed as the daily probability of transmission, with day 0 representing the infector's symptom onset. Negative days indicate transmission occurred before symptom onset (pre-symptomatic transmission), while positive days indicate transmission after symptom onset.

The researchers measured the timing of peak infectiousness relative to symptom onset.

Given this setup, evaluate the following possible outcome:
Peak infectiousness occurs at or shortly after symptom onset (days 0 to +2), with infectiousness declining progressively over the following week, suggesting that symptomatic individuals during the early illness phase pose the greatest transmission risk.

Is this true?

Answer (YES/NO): NO